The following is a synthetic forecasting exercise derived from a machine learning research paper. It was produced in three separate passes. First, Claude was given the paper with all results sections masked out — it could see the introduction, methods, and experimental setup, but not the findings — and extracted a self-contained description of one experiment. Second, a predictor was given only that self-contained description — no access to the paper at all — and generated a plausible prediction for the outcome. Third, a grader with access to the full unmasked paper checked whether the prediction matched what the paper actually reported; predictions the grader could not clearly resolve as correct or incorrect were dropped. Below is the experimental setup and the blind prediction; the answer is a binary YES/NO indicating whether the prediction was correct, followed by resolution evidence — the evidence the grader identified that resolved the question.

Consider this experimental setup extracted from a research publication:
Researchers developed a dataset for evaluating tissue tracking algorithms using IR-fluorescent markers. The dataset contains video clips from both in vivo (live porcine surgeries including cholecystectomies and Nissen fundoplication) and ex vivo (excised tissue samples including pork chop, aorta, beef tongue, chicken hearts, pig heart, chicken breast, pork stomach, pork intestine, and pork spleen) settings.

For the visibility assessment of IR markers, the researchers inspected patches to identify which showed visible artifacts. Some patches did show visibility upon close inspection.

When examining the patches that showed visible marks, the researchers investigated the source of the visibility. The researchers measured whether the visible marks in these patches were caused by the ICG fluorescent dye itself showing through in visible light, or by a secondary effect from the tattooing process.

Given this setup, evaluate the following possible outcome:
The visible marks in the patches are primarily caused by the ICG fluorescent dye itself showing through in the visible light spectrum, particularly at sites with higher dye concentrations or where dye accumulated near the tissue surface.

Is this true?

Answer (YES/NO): NO